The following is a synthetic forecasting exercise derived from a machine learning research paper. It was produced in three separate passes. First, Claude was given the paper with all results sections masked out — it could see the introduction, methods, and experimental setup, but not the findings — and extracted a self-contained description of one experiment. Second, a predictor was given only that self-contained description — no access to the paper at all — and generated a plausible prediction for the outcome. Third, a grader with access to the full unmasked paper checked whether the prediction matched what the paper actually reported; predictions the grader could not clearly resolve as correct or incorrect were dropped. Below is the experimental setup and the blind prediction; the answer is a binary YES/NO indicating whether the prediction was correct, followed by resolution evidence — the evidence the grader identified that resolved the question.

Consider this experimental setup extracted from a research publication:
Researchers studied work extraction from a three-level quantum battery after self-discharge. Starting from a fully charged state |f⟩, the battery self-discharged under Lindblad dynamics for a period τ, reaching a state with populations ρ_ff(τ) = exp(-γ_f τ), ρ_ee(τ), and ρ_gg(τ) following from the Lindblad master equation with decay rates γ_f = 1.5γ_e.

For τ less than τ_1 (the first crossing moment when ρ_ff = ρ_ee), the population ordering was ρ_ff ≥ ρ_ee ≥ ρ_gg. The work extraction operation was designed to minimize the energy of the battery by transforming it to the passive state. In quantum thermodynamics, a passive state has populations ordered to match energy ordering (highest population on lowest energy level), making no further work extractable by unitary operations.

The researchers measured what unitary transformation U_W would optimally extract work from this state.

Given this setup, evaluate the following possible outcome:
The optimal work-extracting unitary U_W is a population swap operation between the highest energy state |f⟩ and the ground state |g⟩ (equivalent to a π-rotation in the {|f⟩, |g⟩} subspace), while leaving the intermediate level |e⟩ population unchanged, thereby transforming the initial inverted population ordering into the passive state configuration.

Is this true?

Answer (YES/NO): YES